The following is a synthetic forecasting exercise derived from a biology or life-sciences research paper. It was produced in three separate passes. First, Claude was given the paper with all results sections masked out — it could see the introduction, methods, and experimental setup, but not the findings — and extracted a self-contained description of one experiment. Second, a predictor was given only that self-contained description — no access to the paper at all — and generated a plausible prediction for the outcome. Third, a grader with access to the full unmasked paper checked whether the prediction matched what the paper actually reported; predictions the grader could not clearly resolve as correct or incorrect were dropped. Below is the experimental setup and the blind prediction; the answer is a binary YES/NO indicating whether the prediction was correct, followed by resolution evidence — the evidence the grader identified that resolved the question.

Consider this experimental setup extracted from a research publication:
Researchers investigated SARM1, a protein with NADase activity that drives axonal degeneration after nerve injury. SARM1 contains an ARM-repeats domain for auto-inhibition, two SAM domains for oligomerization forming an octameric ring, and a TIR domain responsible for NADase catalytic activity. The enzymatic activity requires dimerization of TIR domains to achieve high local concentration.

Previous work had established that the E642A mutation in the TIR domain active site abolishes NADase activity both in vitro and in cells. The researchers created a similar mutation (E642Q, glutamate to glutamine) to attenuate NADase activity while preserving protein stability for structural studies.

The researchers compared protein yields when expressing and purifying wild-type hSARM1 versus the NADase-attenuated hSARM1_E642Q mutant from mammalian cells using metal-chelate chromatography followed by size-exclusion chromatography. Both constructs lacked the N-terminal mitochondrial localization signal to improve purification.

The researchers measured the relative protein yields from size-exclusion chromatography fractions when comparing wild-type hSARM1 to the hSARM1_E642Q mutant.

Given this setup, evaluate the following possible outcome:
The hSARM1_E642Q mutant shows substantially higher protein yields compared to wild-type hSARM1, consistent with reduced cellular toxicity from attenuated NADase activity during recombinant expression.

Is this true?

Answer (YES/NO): YES